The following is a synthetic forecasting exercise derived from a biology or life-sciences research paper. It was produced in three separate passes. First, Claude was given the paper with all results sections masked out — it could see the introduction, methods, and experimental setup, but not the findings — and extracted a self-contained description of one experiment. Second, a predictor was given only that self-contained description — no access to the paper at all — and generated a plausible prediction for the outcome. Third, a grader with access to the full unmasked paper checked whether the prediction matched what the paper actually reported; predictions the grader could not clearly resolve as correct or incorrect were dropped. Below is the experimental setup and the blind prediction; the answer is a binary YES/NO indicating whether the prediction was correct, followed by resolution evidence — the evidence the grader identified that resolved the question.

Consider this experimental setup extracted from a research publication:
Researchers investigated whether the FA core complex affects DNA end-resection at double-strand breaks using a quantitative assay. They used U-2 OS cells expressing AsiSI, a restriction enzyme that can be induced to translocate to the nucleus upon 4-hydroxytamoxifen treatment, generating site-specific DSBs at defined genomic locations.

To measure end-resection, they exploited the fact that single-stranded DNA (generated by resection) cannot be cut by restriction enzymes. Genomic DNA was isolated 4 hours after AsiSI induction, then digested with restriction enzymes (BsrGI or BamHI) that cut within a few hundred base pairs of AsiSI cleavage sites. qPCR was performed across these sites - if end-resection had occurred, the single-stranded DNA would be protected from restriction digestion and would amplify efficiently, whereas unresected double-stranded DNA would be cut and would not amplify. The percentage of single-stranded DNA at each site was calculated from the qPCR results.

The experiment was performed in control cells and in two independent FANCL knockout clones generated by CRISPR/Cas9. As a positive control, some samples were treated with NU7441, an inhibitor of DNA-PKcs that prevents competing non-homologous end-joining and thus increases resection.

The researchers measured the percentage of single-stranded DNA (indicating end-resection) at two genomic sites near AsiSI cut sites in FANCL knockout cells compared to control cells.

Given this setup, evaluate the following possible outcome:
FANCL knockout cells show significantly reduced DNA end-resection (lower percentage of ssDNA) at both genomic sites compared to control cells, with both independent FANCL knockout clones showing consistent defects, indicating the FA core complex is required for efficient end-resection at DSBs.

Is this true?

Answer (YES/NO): NO